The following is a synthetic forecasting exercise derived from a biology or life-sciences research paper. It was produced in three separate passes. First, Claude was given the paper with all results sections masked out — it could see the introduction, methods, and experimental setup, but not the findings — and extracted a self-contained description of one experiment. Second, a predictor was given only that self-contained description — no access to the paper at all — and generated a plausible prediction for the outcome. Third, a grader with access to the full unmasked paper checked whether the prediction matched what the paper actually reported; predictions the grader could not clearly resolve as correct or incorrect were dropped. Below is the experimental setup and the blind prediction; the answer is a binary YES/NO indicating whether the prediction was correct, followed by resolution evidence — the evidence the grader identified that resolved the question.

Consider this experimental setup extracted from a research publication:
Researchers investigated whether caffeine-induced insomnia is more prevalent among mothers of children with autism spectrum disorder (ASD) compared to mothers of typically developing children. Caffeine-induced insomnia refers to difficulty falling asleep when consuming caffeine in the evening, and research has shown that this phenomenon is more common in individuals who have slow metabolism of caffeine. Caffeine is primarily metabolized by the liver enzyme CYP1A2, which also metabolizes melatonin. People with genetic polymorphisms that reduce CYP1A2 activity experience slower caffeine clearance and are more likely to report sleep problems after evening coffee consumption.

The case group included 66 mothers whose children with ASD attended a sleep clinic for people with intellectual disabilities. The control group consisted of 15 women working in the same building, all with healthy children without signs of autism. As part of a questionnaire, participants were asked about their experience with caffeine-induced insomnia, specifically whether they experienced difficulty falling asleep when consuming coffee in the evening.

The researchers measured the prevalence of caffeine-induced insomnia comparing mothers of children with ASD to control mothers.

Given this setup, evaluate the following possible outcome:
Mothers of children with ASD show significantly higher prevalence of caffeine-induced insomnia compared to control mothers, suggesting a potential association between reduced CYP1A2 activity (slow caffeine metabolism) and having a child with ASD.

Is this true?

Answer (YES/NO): YES